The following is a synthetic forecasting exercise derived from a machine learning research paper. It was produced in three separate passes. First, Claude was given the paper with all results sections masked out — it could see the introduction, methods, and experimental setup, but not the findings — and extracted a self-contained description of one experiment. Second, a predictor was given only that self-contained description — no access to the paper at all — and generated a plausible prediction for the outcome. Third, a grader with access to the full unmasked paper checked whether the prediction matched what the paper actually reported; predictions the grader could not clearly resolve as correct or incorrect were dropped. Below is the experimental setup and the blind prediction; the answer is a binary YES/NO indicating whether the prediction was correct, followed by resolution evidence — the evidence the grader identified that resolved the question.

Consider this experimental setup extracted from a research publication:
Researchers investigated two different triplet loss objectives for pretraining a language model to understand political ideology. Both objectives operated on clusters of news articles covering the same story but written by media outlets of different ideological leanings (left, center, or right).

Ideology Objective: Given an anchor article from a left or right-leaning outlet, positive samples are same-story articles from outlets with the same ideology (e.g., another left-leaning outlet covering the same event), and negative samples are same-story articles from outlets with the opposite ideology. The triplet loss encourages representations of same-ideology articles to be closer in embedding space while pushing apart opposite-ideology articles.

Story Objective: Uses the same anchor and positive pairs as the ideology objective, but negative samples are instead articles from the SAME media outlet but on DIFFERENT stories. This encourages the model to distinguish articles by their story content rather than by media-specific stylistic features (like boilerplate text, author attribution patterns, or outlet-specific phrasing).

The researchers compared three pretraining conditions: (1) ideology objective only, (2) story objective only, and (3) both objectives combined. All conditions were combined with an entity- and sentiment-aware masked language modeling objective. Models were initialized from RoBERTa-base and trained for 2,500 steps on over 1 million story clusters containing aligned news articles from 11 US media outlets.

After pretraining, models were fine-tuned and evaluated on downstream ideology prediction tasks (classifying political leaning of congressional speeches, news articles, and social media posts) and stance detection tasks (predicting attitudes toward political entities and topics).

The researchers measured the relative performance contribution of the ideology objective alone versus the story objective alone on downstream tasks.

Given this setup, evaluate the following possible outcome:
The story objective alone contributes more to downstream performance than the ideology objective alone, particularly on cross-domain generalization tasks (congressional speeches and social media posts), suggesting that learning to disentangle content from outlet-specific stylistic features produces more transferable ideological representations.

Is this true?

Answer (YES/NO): NO